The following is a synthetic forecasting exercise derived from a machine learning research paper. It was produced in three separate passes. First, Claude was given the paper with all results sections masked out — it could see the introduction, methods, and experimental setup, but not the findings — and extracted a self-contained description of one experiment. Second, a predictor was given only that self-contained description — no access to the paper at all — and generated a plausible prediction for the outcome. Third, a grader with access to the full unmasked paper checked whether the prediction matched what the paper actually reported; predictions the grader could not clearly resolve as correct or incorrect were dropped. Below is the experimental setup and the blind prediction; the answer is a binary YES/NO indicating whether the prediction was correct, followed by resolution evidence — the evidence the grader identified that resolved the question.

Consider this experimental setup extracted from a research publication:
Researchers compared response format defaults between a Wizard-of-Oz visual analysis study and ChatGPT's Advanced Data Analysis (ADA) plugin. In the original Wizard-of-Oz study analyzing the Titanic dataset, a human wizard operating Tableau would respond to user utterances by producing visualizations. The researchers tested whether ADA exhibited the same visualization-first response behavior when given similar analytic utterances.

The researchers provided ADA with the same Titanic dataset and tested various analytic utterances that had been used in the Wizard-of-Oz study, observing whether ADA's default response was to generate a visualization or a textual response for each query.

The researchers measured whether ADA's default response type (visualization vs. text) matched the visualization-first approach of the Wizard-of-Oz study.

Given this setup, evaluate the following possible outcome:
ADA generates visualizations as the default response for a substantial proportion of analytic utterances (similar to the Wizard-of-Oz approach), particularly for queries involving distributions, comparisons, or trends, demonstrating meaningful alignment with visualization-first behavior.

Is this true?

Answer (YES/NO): NO